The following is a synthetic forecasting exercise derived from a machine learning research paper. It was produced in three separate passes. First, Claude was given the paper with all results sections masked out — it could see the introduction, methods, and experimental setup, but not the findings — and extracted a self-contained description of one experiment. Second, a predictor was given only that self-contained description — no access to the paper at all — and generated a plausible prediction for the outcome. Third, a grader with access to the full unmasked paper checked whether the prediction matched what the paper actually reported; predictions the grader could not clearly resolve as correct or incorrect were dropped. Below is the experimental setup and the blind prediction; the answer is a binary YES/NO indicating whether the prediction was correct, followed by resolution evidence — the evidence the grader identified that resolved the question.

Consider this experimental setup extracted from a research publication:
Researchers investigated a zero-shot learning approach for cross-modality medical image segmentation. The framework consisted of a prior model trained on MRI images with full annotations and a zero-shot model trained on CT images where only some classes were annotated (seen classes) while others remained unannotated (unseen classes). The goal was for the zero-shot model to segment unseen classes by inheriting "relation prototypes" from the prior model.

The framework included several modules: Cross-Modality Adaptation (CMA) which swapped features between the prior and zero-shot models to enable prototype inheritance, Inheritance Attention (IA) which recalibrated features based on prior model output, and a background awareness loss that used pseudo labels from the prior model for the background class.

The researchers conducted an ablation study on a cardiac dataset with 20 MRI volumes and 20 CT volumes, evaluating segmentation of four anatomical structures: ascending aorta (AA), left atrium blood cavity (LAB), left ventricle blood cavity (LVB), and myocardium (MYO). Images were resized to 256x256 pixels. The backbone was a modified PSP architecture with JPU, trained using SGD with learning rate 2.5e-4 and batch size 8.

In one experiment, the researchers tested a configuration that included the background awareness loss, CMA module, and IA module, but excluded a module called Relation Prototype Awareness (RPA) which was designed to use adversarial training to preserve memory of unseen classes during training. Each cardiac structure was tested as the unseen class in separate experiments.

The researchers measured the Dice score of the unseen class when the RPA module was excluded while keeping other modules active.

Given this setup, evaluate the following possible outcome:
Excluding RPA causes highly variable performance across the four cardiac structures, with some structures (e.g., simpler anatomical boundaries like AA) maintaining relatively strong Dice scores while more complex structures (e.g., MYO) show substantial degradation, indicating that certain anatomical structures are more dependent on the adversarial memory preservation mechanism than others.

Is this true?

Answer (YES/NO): NO